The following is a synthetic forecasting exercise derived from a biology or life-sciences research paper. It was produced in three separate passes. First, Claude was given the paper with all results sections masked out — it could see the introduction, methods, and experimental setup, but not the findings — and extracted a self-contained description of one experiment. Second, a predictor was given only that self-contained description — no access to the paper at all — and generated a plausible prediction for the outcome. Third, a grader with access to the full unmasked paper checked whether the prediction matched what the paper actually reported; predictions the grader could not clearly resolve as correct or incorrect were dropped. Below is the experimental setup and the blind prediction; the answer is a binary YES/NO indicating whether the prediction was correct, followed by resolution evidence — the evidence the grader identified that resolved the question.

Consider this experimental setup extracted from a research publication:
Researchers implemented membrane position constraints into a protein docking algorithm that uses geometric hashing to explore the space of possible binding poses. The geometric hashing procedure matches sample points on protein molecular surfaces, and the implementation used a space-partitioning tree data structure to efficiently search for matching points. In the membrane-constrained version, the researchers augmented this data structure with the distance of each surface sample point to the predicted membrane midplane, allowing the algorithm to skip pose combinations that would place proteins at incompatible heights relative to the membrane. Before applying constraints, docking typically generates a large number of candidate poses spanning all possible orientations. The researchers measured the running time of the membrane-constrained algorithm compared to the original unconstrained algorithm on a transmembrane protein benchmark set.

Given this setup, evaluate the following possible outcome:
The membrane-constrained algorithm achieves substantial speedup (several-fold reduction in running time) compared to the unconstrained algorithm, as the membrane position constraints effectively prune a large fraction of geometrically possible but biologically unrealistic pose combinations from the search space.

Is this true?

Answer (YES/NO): YES